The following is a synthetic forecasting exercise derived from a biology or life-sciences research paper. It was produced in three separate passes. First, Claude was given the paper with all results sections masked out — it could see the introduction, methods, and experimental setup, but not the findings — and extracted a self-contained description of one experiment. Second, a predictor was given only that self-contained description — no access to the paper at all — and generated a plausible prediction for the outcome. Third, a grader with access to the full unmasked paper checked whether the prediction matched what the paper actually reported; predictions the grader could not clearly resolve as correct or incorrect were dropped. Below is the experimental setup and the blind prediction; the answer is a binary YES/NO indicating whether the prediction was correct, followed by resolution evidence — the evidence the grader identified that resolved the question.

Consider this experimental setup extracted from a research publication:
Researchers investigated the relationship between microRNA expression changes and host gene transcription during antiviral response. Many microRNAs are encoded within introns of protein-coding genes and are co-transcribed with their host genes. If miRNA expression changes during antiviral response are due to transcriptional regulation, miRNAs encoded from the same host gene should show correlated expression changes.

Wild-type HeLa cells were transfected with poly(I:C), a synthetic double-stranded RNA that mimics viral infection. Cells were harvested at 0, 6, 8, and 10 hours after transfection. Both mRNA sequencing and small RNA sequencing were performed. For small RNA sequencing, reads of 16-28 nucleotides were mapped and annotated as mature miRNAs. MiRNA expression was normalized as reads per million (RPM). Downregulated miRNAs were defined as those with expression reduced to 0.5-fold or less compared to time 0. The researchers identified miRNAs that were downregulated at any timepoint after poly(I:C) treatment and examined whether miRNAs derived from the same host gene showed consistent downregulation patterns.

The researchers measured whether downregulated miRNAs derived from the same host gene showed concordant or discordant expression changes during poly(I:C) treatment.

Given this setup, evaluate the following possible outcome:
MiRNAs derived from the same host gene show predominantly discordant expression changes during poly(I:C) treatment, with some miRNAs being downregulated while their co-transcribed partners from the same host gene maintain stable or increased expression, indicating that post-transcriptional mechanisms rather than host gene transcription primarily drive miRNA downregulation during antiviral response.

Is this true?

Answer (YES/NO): YES